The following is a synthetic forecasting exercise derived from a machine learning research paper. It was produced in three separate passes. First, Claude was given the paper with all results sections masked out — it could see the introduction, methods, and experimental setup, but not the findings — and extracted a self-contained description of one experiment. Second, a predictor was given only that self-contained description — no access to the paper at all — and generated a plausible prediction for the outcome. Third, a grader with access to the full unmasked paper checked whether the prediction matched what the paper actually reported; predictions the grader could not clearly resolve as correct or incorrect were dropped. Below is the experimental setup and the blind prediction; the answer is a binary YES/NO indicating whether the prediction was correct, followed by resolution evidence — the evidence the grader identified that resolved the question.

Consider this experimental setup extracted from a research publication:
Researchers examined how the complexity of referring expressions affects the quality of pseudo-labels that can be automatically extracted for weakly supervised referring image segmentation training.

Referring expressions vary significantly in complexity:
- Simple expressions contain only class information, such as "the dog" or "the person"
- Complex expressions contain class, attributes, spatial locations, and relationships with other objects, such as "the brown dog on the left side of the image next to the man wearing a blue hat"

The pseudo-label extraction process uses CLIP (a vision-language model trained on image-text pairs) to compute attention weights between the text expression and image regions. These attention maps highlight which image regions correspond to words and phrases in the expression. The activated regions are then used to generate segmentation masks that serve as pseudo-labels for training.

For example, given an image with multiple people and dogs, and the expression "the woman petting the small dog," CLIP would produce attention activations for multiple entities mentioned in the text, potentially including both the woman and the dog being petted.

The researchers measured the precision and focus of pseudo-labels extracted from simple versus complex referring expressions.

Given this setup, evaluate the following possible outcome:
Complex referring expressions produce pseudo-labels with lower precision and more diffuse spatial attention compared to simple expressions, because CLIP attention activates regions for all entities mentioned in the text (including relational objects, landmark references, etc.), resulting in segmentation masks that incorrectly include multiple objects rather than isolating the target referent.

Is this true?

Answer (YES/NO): YES